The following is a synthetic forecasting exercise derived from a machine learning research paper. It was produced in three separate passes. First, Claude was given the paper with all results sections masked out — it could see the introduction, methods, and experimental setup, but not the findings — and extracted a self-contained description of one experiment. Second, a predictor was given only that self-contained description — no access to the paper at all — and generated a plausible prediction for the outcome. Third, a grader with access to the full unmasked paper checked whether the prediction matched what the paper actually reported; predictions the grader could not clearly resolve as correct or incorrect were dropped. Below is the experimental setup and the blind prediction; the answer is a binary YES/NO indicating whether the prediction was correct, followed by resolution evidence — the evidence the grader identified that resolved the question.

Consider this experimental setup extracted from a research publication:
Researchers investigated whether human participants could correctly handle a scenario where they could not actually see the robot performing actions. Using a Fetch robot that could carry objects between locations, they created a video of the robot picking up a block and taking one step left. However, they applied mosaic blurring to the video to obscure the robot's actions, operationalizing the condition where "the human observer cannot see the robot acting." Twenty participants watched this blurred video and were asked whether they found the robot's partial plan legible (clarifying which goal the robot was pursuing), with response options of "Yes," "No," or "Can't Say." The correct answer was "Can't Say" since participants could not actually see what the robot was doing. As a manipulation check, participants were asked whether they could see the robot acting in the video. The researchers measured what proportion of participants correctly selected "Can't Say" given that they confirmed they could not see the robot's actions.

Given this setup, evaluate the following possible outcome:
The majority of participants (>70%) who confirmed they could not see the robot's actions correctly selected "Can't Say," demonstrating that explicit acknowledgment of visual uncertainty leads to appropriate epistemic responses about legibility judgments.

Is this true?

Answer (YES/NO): YES